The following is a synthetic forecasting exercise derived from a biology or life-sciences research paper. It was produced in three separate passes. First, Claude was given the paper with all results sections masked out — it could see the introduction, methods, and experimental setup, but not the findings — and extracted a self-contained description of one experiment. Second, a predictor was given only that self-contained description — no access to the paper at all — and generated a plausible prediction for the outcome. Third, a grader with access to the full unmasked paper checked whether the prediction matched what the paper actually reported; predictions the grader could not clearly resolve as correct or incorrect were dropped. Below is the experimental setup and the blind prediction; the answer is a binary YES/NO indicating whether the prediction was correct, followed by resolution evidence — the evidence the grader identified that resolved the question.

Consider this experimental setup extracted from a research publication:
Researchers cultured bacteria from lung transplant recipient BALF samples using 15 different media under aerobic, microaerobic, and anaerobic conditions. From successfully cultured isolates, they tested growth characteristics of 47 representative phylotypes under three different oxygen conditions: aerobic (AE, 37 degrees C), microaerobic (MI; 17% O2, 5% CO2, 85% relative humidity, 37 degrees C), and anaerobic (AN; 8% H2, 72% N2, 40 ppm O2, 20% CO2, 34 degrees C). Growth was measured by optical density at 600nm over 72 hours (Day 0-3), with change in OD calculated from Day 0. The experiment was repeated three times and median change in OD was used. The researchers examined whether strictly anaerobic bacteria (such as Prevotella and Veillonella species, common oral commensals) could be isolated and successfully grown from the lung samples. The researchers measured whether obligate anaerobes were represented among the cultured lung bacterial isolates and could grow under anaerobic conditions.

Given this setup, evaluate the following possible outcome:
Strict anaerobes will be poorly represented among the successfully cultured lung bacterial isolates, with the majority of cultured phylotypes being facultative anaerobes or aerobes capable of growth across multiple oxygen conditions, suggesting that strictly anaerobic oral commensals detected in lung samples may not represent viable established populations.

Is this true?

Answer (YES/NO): NO